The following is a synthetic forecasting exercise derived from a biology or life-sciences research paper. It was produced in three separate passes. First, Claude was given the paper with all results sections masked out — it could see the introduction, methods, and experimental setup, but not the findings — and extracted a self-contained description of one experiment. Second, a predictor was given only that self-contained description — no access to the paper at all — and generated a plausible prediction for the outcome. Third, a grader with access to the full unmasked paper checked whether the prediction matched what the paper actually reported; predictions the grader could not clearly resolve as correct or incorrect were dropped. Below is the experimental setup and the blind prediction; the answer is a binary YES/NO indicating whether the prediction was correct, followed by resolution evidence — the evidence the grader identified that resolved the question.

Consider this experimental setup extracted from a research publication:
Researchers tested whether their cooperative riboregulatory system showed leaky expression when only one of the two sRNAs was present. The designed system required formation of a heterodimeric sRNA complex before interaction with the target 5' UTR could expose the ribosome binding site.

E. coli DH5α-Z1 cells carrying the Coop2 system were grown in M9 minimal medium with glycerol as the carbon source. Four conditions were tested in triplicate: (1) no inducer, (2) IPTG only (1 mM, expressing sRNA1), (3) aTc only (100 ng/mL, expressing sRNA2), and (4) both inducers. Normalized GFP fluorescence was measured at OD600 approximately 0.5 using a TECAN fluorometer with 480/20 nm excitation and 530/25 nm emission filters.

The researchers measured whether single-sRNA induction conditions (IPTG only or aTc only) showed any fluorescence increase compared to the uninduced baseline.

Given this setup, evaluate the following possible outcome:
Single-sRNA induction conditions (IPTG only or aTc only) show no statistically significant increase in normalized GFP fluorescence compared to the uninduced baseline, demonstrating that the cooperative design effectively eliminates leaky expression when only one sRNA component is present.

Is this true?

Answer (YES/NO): NO